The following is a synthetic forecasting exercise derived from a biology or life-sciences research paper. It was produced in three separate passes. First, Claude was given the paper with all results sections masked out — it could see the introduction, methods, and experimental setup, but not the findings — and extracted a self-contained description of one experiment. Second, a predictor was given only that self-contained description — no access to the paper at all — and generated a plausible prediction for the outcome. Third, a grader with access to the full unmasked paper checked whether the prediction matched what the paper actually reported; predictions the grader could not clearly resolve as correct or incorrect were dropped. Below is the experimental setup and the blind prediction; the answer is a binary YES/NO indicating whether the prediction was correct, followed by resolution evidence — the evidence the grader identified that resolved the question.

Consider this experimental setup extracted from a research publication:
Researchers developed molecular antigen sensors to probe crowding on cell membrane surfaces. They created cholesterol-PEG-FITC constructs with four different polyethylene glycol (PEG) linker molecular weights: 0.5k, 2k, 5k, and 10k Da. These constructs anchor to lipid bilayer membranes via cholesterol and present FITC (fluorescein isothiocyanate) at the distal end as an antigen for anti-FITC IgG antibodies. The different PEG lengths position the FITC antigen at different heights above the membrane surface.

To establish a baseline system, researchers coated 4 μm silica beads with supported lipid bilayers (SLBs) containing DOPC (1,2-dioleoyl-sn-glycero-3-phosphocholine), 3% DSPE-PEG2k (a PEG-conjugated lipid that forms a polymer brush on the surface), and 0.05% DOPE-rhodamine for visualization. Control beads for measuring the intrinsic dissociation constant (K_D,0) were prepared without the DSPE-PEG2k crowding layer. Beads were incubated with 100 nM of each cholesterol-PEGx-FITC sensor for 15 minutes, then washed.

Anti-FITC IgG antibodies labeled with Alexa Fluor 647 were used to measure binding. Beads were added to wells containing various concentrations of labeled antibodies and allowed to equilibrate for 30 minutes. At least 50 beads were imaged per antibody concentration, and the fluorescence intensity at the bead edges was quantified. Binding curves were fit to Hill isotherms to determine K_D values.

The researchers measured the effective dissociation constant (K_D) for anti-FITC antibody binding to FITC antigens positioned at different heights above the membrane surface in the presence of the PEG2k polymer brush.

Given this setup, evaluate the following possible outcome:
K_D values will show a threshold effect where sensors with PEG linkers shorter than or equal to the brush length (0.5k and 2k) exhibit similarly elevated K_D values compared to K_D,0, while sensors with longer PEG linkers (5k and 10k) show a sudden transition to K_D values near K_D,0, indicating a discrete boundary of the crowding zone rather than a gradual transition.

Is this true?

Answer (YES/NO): NO